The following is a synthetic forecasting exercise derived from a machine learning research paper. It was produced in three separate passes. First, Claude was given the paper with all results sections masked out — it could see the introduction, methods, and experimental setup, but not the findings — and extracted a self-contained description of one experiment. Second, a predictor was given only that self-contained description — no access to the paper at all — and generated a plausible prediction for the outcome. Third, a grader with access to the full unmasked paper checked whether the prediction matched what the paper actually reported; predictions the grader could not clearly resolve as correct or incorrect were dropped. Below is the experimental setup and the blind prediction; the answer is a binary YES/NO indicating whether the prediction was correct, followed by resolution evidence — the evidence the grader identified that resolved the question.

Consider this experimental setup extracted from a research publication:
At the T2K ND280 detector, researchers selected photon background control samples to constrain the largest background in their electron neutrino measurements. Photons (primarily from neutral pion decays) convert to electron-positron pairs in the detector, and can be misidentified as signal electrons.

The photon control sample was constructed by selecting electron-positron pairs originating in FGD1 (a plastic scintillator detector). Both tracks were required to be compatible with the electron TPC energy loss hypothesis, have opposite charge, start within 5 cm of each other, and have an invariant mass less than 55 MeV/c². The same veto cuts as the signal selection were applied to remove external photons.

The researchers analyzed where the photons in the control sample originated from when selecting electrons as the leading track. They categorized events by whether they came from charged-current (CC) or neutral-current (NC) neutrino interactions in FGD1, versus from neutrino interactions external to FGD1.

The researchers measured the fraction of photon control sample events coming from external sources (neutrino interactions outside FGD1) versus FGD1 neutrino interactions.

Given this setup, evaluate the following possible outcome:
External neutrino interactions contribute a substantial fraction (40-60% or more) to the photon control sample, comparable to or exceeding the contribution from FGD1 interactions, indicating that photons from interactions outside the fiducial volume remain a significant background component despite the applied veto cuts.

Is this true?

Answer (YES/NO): NO